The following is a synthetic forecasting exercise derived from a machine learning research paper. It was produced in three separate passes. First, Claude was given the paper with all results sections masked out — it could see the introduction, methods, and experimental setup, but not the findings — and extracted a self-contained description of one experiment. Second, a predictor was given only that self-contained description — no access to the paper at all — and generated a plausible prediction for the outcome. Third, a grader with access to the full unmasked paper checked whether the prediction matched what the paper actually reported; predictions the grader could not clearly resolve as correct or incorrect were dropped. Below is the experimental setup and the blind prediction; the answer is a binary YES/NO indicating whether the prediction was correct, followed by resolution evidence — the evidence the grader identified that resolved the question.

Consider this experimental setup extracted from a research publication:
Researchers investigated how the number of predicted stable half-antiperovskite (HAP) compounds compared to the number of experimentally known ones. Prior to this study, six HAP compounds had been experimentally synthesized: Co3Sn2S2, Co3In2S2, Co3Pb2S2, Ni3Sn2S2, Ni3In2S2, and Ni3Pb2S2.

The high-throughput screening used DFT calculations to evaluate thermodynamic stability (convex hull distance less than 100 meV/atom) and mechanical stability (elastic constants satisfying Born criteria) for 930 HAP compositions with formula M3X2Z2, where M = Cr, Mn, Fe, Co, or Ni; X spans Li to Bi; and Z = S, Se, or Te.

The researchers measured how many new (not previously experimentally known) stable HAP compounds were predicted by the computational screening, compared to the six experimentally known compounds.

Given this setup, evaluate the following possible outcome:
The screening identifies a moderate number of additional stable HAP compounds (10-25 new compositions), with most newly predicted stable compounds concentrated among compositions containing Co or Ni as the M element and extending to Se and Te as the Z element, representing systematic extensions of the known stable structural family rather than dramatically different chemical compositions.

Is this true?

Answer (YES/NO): NO